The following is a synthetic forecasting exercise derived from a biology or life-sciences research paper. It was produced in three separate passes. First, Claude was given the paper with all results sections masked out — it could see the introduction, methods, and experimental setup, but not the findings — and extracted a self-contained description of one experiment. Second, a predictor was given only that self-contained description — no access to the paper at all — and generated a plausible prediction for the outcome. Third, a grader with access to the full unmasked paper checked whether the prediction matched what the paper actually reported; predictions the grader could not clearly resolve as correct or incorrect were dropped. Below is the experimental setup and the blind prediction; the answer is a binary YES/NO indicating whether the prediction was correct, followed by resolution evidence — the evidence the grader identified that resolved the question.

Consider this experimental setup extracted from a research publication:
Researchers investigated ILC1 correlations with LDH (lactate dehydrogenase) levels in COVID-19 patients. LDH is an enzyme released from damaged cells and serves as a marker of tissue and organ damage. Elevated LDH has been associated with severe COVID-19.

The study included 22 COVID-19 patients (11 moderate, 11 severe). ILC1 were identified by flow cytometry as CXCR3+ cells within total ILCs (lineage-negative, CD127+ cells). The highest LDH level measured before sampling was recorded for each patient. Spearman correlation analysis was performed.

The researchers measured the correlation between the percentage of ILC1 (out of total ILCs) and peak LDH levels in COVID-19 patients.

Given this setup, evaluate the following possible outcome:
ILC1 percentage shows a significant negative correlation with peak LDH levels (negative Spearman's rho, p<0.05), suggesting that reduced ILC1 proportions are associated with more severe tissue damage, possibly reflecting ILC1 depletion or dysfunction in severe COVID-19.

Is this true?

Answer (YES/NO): NO